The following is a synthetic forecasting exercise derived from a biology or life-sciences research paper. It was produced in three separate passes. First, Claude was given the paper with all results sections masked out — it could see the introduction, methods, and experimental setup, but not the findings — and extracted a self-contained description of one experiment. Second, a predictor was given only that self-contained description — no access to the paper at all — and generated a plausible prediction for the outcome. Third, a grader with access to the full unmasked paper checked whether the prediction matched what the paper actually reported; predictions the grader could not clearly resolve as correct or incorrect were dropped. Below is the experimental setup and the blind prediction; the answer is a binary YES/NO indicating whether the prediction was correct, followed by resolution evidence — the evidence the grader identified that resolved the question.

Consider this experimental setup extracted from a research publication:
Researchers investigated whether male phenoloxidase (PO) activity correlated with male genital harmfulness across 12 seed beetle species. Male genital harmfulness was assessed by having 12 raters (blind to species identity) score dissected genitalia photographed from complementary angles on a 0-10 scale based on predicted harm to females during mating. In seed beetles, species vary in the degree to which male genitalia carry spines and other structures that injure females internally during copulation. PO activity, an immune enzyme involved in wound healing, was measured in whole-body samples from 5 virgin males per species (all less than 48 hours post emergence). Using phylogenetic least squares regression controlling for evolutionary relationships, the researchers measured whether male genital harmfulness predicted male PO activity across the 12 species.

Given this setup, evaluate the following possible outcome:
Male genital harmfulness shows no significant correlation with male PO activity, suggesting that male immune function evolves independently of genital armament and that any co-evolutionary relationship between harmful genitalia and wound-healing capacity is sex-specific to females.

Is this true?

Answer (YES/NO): YES